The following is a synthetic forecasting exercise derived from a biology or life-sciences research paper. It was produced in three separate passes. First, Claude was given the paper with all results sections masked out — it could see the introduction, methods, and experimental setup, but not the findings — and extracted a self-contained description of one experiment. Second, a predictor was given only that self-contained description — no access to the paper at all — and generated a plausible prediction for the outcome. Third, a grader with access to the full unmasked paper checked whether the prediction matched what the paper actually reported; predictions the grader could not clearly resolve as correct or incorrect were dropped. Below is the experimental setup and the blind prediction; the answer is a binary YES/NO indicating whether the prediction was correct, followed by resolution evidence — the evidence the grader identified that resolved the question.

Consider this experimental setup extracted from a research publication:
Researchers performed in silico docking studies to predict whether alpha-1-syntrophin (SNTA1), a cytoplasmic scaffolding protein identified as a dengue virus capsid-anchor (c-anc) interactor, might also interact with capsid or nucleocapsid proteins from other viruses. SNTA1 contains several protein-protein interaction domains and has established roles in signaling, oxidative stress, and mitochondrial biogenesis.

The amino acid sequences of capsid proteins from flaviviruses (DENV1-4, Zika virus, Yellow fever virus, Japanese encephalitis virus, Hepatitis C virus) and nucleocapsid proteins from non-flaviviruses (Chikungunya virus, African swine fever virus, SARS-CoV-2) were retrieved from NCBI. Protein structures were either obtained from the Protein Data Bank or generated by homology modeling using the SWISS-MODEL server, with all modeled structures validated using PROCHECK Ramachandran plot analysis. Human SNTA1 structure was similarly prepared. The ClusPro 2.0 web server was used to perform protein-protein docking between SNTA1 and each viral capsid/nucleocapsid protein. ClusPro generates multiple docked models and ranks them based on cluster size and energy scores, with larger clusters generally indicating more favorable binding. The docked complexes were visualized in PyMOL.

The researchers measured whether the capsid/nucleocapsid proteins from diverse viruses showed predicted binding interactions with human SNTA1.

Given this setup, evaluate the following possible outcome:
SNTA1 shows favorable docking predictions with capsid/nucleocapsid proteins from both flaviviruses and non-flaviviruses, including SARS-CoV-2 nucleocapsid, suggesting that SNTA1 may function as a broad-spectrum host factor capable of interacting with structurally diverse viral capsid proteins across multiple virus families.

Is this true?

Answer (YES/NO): YES